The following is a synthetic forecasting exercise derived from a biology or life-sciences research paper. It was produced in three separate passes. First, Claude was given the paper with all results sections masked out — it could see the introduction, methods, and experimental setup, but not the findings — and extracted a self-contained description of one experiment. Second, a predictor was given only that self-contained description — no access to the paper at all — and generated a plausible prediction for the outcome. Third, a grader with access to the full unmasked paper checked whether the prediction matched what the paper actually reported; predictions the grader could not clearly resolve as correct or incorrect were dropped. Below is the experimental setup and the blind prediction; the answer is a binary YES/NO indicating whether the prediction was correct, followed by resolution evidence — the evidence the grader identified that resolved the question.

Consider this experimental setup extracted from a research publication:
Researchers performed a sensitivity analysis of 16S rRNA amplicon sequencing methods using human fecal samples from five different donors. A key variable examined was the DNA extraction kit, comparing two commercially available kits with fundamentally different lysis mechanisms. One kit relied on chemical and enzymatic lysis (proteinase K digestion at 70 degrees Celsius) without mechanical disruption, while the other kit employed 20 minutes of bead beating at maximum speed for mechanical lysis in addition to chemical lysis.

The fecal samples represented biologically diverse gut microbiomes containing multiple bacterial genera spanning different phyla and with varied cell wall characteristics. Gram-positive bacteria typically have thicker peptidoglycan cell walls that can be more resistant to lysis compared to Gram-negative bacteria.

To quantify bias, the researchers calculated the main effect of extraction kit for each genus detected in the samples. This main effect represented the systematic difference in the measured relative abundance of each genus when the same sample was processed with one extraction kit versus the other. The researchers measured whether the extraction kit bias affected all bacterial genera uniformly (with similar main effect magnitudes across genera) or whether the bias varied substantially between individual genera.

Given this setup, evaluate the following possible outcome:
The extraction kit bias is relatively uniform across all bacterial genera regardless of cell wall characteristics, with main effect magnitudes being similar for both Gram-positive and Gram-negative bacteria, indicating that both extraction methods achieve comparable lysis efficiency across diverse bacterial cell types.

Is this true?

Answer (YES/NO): NO